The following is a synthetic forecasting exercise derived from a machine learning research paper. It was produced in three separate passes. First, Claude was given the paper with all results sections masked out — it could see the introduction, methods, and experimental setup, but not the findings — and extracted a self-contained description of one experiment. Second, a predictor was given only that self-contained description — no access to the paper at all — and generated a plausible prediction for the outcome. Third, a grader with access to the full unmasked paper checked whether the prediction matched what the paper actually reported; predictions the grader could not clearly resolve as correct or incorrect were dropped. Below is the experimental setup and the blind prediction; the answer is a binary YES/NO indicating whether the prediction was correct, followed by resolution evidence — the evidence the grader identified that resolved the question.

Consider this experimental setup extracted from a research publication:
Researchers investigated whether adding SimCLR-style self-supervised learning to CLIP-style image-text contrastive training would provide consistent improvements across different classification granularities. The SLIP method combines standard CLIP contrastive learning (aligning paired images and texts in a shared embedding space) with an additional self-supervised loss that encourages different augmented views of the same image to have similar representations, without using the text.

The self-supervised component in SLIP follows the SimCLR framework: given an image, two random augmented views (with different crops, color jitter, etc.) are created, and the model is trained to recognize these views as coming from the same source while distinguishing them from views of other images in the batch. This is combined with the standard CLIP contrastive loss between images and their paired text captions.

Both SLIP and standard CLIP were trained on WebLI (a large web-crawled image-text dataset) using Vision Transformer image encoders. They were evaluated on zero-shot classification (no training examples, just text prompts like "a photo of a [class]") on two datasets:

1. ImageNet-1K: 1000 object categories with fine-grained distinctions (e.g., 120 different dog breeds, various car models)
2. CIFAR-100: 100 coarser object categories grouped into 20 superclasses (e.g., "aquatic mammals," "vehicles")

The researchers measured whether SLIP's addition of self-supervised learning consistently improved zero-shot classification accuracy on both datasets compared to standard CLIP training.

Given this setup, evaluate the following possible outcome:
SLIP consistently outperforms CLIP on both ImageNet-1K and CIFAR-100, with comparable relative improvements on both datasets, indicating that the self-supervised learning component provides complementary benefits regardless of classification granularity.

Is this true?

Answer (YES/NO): NO